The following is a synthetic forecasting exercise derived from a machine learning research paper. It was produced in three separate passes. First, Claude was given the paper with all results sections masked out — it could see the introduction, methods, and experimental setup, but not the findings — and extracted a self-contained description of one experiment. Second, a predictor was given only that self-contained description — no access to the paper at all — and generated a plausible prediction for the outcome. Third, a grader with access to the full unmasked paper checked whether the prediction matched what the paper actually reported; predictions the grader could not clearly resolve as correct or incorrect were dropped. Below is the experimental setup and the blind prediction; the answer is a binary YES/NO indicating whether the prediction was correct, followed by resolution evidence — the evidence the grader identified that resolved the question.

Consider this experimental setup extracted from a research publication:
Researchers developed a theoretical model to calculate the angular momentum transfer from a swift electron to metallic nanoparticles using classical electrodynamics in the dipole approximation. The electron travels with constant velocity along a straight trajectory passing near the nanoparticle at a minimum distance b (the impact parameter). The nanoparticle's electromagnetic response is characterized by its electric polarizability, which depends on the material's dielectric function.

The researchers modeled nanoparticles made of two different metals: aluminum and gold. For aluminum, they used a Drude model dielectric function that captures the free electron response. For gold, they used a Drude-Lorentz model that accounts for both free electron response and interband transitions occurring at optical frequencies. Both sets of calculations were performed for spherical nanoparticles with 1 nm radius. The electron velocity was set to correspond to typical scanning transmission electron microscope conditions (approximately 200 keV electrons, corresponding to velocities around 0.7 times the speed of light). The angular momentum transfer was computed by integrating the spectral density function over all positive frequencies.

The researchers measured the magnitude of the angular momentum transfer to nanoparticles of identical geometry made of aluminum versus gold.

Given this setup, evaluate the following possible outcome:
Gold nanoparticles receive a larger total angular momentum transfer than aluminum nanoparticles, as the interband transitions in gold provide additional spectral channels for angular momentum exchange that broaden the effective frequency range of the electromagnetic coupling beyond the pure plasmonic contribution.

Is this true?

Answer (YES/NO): YES